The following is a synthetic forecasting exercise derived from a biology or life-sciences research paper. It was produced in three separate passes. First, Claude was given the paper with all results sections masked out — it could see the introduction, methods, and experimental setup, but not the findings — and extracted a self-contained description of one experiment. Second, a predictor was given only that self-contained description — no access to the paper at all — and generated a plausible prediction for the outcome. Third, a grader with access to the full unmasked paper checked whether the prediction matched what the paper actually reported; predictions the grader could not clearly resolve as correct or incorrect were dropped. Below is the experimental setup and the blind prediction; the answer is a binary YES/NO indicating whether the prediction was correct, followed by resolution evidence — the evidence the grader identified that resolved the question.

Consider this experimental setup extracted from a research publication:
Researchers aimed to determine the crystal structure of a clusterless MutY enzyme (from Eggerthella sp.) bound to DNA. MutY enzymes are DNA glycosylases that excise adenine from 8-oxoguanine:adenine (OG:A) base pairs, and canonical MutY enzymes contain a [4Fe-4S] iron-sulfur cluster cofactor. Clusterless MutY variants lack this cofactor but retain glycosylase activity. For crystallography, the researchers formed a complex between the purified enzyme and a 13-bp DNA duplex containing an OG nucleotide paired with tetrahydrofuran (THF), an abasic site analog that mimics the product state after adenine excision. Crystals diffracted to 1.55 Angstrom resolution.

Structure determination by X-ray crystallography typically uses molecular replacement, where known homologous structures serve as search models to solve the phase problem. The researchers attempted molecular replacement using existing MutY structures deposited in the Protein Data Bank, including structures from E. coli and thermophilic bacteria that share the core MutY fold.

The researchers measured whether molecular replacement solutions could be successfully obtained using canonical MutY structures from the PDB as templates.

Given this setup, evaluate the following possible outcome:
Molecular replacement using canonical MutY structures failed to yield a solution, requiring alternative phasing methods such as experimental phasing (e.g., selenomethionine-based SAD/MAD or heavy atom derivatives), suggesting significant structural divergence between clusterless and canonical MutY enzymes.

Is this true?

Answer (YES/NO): NO